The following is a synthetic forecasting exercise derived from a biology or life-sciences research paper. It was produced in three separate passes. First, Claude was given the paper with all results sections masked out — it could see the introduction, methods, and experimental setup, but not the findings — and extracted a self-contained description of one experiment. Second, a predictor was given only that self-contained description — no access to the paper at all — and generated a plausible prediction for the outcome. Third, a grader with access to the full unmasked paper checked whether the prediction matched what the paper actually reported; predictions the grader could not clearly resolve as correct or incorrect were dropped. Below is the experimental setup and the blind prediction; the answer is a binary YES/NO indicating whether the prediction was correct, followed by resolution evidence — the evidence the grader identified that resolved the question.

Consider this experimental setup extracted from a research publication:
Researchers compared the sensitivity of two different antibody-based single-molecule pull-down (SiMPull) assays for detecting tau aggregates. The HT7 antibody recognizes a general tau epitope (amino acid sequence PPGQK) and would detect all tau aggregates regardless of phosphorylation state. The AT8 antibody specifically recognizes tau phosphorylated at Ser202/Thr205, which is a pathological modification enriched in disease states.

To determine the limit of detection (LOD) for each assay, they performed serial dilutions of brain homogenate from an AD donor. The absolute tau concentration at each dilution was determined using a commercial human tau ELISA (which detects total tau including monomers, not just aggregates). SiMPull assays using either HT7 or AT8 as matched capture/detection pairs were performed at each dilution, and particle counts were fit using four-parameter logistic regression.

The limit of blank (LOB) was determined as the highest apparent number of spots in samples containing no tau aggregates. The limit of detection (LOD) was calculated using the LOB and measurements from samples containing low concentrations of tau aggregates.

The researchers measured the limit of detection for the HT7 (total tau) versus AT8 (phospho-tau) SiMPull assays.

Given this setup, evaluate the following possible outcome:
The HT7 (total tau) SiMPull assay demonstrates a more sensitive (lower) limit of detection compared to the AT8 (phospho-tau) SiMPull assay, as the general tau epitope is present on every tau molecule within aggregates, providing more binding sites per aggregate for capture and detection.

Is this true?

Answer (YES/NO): YES